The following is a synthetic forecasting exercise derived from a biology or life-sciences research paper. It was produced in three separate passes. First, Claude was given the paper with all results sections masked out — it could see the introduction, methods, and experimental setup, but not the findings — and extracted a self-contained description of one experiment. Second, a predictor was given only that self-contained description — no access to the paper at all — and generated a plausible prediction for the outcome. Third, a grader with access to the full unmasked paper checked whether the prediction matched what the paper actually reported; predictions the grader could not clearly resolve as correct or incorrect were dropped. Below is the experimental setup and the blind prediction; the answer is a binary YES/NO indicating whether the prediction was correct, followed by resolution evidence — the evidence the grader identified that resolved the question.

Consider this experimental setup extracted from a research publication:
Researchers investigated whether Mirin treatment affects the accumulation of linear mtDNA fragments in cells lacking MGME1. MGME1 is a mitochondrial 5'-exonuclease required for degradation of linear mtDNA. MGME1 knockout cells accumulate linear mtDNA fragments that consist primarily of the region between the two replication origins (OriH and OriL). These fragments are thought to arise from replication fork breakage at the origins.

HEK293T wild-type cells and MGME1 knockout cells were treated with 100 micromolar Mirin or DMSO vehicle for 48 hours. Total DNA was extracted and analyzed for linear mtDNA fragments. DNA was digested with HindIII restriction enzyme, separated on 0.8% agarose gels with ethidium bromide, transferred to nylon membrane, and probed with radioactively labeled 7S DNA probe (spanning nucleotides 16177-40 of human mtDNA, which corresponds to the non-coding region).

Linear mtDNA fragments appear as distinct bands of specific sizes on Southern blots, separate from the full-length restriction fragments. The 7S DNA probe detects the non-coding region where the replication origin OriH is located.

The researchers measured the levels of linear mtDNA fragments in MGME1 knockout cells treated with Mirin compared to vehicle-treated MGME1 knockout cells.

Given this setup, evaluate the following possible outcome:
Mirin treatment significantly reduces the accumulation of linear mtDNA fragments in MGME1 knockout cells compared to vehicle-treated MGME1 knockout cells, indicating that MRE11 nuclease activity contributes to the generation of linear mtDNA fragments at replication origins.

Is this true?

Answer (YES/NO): NO